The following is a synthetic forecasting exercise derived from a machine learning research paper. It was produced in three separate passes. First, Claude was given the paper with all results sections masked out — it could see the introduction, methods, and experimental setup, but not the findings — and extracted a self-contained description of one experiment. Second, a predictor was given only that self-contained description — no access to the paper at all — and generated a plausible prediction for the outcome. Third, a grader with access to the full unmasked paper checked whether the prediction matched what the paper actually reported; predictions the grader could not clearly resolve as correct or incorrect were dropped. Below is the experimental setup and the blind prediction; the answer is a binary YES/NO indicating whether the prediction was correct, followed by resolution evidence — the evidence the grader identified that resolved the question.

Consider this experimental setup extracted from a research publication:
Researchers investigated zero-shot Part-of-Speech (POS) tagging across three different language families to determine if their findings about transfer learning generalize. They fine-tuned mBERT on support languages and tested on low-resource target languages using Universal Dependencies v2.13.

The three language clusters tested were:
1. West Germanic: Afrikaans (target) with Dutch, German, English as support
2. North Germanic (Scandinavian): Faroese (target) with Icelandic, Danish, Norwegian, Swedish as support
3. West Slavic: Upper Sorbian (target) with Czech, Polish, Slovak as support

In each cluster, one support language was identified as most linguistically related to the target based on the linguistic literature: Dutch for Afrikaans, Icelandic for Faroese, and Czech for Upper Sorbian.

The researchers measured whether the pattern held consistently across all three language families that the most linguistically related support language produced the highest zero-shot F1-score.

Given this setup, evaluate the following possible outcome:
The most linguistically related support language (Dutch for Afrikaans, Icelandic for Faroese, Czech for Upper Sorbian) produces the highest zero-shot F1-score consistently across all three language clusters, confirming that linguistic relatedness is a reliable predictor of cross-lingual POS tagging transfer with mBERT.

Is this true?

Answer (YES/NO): NO